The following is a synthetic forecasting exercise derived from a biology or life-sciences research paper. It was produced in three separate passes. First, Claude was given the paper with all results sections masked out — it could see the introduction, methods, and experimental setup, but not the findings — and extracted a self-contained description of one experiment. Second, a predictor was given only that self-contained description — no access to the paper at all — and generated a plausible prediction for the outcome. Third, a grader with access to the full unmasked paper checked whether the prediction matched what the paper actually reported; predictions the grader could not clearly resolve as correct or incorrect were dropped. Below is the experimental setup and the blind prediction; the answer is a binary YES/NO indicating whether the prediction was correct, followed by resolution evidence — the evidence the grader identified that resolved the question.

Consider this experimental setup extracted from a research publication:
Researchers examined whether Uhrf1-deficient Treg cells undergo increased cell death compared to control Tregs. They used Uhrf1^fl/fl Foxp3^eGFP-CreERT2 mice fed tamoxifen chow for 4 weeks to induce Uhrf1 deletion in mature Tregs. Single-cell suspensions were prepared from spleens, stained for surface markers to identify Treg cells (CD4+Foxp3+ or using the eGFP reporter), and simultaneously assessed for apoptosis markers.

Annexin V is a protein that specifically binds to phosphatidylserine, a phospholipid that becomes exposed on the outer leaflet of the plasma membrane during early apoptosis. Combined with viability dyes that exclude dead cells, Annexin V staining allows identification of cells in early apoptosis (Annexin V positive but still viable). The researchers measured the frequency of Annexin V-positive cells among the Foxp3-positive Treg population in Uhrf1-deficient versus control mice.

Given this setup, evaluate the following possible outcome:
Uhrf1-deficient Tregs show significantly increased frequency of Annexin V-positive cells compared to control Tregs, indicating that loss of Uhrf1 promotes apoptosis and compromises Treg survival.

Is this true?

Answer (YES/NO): YES